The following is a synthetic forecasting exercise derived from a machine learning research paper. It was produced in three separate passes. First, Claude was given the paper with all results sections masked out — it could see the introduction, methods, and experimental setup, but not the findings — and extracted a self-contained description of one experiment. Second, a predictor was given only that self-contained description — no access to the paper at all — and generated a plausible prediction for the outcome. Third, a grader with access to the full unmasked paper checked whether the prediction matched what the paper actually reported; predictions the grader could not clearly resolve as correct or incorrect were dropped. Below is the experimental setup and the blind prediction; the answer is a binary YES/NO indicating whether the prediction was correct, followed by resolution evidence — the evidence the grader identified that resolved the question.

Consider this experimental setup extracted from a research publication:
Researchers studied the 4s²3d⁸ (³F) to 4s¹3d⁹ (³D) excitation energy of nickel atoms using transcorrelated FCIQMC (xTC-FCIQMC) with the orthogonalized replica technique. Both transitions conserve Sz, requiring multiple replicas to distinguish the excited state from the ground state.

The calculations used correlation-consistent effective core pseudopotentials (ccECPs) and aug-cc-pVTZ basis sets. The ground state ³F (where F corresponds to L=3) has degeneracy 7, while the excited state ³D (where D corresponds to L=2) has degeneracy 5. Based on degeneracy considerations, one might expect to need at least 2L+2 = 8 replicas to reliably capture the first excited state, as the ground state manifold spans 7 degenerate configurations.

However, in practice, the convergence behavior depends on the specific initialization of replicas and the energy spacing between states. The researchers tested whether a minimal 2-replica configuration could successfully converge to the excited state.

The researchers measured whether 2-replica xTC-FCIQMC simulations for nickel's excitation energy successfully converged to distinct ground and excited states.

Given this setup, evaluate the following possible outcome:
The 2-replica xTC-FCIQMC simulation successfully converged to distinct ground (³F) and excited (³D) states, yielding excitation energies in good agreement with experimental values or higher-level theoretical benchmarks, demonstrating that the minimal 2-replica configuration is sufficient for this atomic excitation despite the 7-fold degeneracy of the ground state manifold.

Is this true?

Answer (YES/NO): YES